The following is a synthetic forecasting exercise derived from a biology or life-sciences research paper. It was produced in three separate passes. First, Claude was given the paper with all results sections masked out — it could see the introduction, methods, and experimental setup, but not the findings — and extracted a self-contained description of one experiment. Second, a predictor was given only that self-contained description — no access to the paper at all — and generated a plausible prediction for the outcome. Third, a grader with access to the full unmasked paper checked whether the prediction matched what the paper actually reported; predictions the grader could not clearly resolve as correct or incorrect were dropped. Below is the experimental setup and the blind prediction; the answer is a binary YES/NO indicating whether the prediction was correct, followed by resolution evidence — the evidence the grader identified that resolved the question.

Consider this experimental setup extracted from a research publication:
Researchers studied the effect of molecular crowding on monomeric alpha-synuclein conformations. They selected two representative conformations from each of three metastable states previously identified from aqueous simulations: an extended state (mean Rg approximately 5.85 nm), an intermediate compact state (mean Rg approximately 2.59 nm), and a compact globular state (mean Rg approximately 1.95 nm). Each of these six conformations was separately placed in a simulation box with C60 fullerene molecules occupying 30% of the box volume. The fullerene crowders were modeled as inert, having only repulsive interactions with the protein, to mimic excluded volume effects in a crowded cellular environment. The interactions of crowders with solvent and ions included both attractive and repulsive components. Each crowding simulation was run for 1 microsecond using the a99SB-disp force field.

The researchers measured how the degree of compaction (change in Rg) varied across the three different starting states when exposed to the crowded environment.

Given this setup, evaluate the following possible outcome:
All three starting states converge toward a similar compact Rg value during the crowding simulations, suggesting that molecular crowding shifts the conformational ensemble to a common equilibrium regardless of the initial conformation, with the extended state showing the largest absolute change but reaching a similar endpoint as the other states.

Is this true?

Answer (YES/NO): NO